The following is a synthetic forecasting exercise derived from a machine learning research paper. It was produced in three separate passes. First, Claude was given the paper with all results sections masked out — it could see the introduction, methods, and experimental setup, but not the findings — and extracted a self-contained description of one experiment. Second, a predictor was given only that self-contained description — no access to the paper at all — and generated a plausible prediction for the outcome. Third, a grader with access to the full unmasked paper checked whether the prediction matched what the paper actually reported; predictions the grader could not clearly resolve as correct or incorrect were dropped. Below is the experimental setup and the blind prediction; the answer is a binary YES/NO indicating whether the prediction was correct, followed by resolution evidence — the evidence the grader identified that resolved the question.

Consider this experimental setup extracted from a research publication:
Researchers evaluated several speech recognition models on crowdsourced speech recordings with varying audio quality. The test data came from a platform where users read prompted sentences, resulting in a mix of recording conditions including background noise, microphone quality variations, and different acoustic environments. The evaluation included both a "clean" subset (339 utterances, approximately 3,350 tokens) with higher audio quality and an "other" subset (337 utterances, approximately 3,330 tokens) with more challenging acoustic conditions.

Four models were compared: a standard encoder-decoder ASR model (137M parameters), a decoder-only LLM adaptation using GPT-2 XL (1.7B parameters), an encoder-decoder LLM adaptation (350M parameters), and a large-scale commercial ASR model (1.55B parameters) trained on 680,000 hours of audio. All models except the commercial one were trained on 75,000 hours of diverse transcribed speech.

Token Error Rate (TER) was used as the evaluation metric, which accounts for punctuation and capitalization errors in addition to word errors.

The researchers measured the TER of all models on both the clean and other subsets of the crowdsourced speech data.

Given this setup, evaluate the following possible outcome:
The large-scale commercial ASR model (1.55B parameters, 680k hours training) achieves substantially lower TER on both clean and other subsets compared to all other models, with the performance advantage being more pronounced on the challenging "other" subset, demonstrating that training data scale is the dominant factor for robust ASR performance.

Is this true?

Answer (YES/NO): NO